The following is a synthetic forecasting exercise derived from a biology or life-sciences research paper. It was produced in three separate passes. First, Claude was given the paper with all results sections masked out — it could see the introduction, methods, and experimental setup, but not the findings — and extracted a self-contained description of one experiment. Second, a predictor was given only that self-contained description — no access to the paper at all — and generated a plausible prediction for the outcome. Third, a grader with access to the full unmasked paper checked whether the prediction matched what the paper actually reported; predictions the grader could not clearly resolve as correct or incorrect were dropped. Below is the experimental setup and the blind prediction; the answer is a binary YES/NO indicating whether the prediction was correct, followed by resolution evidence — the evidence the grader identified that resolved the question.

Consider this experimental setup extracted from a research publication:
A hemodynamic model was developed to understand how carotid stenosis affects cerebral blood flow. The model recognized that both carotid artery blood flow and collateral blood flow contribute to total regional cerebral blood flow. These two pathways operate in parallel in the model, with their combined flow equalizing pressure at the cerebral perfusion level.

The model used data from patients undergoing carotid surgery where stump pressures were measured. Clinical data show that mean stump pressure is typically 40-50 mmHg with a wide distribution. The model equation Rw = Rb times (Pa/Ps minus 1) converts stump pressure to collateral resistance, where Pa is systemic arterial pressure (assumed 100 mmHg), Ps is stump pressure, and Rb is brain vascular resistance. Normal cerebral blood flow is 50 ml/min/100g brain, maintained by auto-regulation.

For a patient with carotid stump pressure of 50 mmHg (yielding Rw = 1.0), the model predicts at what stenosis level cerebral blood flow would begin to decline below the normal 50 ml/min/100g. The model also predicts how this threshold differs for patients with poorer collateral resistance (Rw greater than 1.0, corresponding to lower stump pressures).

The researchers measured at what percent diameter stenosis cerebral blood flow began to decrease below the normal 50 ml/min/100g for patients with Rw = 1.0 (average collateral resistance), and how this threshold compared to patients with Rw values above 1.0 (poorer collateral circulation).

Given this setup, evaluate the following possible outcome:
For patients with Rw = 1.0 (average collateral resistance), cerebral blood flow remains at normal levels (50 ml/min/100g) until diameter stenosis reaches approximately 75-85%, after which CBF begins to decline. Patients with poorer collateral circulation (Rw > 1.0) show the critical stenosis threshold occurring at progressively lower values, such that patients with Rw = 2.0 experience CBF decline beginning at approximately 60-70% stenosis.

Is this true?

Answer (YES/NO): NO